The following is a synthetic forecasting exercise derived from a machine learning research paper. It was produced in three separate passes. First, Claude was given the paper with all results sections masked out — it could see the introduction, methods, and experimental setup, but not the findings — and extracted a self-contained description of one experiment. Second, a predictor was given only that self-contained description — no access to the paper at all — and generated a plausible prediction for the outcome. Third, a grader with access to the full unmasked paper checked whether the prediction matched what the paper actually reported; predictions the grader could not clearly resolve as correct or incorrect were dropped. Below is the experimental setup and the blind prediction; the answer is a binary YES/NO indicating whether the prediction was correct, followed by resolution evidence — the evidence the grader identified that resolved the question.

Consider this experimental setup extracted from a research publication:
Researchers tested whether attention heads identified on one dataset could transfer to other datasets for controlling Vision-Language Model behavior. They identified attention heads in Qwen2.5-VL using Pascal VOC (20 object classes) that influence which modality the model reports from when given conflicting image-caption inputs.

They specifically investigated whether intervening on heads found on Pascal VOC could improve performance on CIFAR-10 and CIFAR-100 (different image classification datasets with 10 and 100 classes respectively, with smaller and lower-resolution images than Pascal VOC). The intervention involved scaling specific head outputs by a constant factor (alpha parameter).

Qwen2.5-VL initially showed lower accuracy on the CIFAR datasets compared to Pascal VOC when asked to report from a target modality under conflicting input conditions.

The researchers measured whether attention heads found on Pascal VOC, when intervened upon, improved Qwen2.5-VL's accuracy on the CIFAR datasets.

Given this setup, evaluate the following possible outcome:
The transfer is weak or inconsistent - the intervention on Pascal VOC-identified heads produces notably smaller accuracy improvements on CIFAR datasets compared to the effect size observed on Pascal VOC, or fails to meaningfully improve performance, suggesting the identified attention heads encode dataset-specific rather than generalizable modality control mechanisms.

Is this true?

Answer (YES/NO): NO